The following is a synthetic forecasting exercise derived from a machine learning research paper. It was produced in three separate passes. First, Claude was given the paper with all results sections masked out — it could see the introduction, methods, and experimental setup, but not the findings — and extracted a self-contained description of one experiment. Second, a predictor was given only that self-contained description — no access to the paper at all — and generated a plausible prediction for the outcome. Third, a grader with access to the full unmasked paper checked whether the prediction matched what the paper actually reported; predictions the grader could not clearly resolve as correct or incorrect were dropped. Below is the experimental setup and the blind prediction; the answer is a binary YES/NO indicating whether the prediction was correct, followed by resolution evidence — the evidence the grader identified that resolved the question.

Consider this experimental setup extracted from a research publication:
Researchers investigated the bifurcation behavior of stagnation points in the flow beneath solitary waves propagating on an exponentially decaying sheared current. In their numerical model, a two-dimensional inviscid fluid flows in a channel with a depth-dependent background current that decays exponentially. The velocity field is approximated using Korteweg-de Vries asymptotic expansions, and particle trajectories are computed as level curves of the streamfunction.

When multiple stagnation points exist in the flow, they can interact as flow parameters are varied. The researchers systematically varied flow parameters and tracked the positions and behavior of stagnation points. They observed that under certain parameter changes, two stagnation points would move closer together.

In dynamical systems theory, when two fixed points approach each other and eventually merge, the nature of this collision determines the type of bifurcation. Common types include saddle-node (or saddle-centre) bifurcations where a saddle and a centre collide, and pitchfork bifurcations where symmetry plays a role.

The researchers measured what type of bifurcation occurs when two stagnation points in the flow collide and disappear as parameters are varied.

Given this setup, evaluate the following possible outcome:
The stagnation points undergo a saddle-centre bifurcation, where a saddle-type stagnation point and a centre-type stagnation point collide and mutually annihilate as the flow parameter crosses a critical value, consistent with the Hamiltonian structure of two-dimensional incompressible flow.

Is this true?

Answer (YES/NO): YES